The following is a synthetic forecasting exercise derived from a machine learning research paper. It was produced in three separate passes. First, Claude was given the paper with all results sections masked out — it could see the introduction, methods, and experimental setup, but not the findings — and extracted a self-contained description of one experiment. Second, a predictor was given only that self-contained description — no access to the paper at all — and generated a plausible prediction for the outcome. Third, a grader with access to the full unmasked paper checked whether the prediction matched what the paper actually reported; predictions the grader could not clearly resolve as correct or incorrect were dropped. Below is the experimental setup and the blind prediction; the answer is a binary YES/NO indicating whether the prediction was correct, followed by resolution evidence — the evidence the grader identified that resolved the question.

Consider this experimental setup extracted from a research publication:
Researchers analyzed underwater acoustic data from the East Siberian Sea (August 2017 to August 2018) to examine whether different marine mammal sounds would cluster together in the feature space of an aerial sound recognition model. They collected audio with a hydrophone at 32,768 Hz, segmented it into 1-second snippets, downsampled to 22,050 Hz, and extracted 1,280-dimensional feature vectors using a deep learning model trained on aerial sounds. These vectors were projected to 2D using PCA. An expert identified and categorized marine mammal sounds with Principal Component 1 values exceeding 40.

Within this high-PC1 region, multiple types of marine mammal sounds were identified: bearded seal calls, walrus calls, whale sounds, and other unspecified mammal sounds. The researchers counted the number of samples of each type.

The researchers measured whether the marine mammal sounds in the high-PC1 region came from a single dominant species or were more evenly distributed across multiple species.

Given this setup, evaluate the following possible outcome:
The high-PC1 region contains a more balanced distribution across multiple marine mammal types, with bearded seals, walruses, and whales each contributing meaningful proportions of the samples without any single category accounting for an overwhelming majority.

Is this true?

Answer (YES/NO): NO